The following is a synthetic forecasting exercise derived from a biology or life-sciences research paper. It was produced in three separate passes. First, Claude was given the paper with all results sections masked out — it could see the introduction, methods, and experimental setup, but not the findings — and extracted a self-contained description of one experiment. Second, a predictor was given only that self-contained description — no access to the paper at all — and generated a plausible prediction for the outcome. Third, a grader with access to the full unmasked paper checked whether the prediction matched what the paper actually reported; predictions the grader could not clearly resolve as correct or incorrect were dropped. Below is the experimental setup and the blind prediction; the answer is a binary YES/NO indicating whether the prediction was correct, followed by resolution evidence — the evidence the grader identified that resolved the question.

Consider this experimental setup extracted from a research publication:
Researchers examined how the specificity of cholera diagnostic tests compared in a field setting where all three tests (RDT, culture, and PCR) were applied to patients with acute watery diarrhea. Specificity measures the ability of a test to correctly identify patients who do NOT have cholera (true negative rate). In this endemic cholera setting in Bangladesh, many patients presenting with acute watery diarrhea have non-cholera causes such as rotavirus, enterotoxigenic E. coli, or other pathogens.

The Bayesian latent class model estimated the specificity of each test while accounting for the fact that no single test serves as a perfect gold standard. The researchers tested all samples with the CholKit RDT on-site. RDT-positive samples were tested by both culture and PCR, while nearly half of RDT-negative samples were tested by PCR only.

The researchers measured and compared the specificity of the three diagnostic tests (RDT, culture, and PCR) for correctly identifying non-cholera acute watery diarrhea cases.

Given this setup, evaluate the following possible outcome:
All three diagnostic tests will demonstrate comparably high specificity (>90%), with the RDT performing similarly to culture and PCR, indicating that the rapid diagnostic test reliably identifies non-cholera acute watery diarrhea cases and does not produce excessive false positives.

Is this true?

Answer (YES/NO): YES